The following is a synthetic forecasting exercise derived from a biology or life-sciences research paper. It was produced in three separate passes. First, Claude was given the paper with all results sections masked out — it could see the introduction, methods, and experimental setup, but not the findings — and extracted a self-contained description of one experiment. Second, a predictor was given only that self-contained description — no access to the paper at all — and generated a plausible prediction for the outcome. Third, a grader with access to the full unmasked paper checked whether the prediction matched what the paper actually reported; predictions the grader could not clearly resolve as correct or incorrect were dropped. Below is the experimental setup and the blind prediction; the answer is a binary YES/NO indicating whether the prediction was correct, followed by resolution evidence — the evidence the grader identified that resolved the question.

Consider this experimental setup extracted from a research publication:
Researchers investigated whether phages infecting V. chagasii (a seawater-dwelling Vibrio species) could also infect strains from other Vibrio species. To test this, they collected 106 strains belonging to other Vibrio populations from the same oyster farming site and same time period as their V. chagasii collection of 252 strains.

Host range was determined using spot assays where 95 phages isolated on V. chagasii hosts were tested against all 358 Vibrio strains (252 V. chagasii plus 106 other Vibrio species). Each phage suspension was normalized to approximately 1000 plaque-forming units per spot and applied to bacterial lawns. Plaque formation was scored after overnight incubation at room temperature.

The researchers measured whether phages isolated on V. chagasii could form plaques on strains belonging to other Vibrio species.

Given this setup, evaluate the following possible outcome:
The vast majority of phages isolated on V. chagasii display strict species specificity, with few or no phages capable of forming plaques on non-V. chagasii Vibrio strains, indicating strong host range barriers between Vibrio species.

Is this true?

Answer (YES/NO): YES